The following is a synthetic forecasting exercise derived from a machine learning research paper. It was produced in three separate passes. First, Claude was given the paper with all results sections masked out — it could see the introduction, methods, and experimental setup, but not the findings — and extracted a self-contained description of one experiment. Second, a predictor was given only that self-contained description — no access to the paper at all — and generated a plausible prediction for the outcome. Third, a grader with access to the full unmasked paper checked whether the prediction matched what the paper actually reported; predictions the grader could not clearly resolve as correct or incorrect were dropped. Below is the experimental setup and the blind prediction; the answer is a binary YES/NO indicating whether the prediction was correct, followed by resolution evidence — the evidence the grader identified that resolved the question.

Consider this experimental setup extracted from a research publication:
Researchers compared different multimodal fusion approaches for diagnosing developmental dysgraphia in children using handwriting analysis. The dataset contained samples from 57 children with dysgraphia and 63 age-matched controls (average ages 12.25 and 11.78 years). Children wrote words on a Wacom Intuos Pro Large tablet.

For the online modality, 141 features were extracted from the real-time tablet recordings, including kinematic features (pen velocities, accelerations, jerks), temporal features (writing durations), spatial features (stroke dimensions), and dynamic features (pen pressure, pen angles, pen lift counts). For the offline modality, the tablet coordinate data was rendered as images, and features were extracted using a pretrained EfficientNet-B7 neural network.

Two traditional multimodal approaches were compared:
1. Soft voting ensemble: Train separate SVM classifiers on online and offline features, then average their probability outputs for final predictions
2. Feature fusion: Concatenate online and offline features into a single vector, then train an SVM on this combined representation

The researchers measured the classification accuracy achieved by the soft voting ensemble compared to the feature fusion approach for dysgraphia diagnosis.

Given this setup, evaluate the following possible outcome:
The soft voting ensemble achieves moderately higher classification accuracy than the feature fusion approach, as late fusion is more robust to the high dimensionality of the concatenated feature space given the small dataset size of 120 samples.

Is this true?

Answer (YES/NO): NO